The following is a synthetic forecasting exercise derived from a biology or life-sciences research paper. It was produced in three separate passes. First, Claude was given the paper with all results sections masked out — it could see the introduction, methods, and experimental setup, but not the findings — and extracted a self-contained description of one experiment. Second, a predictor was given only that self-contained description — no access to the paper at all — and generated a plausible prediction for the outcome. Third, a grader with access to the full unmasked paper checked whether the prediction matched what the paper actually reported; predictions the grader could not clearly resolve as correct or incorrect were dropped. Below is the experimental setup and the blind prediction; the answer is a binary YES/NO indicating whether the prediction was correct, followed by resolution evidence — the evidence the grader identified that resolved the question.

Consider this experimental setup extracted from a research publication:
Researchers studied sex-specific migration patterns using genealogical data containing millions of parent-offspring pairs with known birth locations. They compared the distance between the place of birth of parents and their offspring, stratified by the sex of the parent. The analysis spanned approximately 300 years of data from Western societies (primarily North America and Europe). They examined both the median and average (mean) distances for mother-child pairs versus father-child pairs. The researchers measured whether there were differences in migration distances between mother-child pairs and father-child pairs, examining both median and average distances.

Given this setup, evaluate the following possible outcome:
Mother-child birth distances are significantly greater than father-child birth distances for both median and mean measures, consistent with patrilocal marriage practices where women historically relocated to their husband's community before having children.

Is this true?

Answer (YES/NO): NO